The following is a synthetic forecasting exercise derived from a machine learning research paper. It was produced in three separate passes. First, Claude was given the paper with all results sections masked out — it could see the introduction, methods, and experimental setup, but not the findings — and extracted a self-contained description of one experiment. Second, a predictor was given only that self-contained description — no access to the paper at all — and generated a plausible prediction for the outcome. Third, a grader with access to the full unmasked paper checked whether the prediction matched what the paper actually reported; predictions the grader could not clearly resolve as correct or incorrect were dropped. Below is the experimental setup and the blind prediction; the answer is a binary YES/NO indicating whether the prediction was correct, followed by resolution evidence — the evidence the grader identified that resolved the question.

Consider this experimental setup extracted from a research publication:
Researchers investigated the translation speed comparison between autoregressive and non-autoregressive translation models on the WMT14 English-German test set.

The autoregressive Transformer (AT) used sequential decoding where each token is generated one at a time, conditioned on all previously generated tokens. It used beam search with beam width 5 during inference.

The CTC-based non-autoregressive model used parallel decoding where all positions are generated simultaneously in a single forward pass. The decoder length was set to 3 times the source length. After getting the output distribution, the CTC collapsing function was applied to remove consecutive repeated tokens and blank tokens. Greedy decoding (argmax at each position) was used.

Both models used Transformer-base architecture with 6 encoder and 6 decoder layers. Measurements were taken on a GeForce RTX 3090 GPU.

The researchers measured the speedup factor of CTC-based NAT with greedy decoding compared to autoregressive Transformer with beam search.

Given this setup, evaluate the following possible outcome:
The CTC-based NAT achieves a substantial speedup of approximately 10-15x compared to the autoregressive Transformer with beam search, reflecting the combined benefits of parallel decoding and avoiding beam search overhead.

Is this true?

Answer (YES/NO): YES